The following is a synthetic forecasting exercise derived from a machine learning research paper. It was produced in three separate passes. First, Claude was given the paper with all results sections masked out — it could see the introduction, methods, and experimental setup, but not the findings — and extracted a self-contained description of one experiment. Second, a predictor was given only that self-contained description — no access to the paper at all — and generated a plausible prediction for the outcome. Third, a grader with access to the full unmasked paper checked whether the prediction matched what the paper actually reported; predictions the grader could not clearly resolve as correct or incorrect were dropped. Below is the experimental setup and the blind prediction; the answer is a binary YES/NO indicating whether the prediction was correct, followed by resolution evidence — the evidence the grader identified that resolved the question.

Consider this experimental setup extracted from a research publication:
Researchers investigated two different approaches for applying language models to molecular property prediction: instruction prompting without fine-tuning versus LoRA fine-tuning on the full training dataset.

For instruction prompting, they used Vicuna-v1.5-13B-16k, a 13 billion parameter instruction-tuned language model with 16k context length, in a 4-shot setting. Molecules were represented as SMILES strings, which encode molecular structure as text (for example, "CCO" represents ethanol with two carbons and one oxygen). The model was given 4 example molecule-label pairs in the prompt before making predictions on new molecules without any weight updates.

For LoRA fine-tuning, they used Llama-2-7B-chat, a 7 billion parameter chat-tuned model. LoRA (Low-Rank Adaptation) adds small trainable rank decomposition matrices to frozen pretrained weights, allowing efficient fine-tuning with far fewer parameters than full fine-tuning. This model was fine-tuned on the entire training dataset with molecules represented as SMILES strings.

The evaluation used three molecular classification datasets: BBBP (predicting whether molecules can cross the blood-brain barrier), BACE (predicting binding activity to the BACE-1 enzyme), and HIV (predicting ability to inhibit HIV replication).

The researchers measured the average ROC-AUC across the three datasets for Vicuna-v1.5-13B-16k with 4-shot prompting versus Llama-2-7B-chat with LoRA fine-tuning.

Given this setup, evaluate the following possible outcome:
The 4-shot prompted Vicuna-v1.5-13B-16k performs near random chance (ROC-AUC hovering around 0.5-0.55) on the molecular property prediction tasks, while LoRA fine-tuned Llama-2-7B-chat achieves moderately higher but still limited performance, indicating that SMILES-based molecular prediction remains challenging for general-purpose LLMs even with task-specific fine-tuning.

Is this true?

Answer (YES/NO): NO